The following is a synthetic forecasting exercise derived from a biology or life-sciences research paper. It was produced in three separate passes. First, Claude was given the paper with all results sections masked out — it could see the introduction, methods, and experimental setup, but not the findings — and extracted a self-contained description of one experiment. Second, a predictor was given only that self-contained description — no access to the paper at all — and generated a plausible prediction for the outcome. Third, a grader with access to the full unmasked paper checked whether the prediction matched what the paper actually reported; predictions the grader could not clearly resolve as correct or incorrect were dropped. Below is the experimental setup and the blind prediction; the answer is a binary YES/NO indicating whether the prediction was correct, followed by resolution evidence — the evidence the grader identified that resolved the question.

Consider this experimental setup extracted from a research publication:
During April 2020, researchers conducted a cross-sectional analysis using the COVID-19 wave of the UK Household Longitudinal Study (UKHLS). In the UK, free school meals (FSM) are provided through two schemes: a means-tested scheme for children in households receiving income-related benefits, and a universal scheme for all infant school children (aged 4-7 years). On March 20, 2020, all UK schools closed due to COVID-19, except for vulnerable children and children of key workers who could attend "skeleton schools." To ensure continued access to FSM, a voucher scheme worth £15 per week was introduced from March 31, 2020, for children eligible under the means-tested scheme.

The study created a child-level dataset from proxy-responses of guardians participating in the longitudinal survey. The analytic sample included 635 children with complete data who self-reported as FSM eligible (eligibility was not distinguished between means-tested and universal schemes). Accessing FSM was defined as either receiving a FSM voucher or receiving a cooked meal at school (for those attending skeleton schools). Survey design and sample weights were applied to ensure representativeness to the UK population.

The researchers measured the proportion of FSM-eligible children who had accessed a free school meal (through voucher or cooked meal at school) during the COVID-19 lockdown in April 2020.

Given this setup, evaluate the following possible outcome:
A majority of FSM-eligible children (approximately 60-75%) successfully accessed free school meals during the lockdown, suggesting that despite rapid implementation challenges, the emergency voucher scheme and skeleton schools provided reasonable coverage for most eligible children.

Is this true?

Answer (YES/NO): NO